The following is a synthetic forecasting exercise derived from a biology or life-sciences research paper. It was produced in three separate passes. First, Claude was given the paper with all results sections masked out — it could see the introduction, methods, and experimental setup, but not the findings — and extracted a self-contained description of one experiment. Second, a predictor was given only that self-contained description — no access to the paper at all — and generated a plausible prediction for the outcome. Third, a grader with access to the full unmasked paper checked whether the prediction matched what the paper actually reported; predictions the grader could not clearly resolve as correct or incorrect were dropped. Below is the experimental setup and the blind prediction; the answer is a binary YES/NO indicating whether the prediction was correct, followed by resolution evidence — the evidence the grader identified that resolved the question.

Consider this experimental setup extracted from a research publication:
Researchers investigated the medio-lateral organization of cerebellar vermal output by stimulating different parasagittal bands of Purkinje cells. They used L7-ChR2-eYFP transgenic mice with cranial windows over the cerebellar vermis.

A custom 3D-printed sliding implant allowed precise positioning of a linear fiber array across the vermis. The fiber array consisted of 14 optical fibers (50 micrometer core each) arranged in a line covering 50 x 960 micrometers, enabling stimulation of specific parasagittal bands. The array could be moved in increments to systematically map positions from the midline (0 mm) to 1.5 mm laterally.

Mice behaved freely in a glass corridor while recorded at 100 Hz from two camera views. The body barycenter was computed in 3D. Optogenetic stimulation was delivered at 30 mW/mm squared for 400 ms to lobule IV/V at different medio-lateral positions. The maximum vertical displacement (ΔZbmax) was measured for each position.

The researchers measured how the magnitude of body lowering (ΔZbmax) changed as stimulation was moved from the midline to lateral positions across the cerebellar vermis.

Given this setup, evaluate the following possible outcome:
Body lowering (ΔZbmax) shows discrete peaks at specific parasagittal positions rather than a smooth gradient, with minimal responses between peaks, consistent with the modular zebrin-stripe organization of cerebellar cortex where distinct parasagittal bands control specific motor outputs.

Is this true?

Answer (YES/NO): NO